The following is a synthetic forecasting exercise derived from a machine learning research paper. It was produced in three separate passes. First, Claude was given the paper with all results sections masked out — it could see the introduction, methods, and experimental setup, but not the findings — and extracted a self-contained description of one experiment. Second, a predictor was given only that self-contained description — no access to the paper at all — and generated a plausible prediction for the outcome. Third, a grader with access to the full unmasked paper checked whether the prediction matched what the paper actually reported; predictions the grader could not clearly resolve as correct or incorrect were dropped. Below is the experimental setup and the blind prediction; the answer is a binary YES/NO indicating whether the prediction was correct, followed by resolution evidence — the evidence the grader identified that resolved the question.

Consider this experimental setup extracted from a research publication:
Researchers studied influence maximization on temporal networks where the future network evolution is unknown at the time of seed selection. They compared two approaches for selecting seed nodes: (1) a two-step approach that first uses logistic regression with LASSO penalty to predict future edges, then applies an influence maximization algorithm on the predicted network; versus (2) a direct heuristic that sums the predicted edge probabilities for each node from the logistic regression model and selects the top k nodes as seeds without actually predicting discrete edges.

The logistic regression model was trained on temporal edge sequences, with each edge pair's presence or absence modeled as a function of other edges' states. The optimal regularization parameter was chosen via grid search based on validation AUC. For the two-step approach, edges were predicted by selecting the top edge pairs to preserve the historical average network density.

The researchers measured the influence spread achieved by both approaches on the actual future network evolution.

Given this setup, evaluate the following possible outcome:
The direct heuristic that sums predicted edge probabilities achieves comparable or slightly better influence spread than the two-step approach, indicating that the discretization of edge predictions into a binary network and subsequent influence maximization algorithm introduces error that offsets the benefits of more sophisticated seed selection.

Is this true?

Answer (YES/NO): YES